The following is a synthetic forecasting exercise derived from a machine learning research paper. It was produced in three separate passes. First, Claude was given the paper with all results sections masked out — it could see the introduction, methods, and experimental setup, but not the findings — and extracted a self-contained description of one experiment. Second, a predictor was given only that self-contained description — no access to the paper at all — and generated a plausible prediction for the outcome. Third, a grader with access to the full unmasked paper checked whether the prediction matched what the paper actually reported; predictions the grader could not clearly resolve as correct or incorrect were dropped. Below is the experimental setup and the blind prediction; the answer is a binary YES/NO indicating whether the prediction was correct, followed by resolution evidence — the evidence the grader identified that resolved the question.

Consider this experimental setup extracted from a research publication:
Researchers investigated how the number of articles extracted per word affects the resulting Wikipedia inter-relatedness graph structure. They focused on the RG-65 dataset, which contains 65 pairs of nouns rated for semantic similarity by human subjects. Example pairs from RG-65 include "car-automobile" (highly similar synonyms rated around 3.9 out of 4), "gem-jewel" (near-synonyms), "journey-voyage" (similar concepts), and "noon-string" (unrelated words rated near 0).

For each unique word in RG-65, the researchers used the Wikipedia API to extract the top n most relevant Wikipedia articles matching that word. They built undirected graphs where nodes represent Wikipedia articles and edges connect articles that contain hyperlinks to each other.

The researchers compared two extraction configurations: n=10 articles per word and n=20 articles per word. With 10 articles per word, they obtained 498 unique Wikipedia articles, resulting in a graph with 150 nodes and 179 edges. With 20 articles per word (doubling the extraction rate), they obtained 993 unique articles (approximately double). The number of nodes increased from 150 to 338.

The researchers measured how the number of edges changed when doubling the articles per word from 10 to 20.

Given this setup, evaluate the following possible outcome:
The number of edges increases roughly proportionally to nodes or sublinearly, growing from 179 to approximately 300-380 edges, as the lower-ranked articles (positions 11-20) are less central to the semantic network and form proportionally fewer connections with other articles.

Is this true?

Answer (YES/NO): NO